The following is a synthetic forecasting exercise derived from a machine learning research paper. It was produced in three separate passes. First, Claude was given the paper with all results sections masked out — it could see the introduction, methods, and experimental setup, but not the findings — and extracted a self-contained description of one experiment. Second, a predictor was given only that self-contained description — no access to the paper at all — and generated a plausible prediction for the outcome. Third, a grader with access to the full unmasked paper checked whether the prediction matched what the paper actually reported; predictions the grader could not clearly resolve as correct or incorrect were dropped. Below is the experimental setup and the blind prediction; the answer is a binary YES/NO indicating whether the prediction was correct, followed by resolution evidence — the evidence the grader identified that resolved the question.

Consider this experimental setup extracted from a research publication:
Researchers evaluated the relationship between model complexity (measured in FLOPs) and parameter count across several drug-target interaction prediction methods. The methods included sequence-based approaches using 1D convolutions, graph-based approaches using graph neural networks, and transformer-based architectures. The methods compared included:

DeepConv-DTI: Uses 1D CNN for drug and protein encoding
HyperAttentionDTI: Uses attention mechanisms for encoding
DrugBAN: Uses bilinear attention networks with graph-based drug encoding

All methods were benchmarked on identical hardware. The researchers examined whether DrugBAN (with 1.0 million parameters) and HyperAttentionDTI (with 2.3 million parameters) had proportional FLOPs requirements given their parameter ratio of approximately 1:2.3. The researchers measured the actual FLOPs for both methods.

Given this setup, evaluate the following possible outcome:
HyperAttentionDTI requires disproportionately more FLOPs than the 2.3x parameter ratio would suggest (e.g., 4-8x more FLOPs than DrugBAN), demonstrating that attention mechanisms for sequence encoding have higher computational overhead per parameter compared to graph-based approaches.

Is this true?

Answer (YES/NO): YES